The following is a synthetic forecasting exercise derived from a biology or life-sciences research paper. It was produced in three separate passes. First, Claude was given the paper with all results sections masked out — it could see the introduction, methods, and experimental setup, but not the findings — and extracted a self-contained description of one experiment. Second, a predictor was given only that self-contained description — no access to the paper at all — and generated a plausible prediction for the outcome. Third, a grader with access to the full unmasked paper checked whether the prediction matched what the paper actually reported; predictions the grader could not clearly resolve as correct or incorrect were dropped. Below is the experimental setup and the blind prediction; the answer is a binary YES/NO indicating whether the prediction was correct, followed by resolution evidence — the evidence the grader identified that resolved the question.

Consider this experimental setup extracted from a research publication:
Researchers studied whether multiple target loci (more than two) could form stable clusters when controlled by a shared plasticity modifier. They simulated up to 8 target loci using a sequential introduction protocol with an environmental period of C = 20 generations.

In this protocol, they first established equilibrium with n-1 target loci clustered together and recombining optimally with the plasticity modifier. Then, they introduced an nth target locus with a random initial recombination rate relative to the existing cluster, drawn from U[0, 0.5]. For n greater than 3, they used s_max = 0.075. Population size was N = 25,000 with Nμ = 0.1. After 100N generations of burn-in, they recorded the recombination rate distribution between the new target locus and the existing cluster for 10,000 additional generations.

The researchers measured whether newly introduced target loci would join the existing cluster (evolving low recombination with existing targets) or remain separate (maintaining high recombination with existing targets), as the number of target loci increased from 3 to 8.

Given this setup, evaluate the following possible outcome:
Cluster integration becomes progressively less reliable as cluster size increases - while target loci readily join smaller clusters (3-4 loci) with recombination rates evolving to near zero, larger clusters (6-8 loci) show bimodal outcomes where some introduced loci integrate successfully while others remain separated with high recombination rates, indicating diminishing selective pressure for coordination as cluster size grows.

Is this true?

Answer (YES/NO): NO